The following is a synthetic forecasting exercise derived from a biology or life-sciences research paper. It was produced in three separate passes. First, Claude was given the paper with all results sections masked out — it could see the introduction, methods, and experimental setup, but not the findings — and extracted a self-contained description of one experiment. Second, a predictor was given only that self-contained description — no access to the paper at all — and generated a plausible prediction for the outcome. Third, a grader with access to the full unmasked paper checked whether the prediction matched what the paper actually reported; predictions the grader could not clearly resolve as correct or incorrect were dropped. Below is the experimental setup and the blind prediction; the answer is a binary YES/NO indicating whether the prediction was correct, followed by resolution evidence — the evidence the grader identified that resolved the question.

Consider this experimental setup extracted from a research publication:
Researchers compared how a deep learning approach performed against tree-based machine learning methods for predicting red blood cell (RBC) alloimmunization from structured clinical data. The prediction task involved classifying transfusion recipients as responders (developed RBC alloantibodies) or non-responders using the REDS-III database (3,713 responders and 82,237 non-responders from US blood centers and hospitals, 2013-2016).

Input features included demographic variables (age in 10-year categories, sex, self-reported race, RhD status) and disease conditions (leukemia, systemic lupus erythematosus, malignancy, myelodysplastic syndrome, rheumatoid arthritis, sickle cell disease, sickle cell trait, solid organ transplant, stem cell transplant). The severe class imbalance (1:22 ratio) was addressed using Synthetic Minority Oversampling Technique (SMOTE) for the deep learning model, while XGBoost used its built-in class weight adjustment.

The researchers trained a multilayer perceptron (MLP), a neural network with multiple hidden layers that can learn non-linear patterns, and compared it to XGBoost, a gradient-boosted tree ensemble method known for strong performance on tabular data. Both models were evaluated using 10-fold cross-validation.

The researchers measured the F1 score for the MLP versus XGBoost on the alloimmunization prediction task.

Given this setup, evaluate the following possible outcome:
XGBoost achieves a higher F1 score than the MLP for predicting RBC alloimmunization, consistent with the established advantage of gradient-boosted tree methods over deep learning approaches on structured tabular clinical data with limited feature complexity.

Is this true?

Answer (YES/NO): YES